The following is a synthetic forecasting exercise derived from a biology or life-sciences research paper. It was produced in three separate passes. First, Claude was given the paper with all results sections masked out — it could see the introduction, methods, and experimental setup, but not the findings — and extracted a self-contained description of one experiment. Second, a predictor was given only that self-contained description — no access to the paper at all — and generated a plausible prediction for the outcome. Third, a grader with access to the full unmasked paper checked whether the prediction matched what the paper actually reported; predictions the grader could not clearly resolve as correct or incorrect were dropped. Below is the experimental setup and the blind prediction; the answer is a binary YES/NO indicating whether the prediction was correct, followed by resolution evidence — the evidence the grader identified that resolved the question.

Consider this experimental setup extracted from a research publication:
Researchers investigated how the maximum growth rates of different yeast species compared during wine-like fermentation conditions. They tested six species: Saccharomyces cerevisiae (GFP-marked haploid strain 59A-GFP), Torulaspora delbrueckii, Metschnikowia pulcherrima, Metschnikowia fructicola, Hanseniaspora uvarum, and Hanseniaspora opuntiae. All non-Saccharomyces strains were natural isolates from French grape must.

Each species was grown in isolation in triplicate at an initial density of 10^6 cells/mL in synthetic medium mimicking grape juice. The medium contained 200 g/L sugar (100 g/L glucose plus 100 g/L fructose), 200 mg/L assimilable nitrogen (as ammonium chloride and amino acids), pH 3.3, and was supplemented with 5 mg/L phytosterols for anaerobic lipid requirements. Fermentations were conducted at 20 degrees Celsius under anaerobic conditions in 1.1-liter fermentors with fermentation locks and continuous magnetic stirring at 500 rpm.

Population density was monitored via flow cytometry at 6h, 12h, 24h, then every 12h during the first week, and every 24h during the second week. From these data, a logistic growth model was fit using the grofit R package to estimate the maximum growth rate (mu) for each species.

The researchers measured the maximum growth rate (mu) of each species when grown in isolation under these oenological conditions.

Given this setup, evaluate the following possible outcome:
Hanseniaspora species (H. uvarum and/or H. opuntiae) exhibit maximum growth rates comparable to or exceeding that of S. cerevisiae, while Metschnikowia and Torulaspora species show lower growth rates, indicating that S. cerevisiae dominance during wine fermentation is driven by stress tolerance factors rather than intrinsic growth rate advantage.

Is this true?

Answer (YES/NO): NO